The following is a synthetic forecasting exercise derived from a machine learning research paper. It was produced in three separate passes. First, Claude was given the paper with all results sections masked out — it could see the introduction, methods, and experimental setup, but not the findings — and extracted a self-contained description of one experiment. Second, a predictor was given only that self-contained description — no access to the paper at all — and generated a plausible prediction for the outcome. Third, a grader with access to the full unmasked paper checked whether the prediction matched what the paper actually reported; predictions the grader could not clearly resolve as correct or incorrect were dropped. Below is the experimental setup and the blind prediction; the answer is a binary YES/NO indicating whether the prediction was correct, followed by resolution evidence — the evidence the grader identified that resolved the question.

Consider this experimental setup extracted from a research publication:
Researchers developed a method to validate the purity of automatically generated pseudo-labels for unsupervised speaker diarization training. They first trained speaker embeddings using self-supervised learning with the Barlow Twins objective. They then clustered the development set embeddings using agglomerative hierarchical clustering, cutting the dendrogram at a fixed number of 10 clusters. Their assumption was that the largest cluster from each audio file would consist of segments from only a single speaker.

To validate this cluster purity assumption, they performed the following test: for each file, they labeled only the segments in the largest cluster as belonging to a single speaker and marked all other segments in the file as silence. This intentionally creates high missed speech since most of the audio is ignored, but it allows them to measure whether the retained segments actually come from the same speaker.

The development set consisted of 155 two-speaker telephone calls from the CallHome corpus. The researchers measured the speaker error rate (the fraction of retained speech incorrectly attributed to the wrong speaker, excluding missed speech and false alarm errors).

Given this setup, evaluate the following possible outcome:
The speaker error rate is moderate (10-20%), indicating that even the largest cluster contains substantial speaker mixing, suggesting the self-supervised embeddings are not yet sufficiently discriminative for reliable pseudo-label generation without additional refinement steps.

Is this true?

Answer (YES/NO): NO